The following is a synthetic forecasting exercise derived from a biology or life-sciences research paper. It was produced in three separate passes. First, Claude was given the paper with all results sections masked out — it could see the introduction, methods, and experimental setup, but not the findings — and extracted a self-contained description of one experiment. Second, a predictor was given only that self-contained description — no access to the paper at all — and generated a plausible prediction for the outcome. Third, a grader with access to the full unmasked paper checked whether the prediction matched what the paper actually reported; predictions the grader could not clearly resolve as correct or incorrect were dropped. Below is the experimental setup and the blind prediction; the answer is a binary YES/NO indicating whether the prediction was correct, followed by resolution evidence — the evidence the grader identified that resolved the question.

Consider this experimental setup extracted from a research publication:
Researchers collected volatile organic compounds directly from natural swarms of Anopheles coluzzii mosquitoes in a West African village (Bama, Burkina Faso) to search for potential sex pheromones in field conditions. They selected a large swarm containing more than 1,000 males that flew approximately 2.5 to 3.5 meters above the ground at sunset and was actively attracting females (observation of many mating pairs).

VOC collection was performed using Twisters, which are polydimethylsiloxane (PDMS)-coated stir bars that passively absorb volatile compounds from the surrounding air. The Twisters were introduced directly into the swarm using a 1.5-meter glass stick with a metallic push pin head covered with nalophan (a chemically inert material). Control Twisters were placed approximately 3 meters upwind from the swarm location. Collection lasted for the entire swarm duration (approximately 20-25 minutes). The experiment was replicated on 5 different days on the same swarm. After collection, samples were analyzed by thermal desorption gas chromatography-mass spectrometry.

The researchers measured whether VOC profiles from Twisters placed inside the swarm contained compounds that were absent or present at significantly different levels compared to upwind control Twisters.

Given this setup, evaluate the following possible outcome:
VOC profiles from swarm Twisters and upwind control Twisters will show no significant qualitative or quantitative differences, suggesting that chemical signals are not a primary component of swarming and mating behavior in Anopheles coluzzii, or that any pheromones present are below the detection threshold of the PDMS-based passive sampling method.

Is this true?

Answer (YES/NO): YES